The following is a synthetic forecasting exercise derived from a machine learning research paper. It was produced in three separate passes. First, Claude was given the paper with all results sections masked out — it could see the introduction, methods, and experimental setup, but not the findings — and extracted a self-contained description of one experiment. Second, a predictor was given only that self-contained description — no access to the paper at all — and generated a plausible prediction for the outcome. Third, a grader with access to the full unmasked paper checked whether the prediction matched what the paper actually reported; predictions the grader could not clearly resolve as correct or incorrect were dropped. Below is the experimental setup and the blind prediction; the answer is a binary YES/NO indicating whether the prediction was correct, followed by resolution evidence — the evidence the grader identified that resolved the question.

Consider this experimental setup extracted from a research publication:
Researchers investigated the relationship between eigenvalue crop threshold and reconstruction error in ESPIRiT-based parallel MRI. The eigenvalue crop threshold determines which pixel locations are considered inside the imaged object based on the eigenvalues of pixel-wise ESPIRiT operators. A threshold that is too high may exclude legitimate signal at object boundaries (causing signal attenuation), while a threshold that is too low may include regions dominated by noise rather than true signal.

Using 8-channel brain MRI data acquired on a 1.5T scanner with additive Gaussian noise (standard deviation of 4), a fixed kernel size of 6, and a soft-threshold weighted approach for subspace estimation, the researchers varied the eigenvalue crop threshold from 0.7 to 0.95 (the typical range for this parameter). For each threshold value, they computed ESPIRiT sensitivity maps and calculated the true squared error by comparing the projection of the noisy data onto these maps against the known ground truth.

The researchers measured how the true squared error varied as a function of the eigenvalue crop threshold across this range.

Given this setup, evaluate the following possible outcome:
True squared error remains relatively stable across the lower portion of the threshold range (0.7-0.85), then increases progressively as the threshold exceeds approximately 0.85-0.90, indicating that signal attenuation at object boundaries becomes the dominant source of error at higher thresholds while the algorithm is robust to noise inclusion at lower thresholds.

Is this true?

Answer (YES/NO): NO